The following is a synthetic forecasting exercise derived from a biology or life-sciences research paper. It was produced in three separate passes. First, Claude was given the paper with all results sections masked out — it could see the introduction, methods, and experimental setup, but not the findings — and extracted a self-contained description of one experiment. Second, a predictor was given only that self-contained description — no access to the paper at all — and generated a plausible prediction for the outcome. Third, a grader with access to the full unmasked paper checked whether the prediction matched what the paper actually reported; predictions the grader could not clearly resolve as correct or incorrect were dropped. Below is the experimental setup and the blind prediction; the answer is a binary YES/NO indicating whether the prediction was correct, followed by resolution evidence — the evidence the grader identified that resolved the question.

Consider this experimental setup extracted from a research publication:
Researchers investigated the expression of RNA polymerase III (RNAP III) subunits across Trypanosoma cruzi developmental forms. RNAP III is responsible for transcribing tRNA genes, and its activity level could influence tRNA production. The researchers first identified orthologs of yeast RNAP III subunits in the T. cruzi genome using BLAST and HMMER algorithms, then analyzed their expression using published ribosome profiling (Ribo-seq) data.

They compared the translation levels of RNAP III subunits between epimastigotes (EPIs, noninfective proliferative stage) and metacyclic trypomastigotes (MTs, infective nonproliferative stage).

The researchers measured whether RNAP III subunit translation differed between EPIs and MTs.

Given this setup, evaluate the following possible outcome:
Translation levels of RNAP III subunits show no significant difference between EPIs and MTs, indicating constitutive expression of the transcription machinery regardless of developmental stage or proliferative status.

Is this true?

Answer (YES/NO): NO